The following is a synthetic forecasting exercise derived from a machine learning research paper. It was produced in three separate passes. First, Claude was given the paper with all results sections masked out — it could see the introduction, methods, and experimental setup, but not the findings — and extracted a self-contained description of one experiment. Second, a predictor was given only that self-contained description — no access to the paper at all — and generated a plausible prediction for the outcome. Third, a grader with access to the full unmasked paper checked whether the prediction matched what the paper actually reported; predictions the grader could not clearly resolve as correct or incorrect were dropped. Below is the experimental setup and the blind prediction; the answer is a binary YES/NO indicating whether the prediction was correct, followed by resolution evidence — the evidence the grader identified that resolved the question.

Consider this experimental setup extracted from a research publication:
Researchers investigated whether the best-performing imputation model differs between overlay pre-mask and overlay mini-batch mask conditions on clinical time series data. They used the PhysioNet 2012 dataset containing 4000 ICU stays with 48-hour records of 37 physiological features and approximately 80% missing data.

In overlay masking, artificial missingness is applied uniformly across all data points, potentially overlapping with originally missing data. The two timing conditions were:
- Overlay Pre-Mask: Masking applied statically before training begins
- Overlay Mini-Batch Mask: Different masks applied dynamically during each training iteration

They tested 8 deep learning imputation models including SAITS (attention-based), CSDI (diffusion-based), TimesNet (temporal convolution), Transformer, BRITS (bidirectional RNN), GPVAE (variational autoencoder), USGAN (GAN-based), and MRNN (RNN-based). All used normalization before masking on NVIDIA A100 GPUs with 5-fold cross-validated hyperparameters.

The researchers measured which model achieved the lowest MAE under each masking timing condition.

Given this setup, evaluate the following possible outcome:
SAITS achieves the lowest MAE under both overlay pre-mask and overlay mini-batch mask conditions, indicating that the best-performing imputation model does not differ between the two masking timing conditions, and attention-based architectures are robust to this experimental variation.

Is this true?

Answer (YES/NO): NO